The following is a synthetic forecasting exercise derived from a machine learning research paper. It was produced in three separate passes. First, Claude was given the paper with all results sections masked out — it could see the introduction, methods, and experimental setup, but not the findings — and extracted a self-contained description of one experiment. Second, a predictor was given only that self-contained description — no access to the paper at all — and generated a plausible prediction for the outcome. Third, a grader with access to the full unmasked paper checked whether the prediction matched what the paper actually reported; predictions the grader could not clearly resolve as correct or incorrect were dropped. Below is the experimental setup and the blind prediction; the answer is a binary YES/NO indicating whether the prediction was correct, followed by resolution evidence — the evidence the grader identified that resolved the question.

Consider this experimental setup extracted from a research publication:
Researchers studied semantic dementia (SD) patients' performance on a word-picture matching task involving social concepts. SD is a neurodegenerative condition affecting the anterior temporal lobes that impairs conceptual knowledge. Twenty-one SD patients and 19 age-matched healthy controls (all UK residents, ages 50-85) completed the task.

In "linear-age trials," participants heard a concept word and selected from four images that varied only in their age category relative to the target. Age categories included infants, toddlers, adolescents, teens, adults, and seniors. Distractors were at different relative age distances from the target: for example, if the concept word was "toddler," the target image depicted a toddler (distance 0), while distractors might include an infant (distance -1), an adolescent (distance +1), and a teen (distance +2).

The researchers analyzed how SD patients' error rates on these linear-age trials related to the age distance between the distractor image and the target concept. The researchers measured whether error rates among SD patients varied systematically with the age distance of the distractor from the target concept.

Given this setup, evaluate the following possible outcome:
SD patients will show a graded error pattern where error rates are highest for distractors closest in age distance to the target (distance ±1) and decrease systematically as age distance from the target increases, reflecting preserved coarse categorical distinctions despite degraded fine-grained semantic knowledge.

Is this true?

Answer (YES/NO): YES